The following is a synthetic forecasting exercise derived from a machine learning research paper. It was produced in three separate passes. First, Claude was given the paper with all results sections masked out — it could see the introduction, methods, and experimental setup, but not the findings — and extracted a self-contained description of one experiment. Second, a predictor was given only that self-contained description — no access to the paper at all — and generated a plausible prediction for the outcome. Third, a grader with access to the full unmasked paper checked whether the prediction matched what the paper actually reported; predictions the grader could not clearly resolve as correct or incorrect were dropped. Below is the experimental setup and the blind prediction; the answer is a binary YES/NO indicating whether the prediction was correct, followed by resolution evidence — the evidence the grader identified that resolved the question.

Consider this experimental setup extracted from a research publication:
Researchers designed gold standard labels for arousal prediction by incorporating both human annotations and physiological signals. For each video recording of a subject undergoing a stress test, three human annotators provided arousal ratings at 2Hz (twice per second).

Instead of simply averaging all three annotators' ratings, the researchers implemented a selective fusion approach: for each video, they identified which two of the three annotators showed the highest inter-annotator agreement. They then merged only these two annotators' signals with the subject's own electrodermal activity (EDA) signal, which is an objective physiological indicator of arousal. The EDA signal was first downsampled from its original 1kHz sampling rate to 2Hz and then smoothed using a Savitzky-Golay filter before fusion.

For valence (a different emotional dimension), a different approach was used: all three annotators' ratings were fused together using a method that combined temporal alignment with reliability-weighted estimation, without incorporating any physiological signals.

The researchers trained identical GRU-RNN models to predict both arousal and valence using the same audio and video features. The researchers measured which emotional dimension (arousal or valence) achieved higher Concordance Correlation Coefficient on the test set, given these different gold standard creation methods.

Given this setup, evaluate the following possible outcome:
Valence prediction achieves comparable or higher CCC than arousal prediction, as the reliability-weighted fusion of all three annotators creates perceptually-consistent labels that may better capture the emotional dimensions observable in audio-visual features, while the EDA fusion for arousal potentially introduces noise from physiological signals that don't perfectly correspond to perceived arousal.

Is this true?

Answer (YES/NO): YES